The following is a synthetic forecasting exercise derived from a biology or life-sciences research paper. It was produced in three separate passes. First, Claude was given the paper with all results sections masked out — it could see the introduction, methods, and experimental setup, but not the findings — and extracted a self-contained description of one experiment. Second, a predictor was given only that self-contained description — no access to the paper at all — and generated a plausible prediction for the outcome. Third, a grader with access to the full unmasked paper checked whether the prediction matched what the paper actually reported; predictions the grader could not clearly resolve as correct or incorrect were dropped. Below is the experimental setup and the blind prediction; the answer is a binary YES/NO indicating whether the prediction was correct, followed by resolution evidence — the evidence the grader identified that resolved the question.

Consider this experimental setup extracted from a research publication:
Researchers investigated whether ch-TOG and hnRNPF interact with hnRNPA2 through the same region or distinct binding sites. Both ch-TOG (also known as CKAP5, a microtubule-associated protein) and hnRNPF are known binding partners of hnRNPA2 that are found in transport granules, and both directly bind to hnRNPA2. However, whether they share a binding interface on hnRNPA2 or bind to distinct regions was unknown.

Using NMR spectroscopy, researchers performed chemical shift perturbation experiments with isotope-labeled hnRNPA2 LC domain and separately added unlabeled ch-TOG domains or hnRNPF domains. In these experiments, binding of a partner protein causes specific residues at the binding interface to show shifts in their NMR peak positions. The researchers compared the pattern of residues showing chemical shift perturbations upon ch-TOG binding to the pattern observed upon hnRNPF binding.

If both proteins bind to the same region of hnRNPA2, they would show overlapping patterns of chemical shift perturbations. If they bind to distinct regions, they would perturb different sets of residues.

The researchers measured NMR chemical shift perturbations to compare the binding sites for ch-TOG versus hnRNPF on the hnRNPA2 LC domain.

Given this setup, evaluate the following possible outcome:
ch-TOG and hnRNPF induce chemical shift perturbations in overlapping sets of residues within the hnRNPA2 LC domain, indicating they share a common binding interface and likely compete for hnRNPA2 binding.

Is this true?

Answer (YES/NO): NO